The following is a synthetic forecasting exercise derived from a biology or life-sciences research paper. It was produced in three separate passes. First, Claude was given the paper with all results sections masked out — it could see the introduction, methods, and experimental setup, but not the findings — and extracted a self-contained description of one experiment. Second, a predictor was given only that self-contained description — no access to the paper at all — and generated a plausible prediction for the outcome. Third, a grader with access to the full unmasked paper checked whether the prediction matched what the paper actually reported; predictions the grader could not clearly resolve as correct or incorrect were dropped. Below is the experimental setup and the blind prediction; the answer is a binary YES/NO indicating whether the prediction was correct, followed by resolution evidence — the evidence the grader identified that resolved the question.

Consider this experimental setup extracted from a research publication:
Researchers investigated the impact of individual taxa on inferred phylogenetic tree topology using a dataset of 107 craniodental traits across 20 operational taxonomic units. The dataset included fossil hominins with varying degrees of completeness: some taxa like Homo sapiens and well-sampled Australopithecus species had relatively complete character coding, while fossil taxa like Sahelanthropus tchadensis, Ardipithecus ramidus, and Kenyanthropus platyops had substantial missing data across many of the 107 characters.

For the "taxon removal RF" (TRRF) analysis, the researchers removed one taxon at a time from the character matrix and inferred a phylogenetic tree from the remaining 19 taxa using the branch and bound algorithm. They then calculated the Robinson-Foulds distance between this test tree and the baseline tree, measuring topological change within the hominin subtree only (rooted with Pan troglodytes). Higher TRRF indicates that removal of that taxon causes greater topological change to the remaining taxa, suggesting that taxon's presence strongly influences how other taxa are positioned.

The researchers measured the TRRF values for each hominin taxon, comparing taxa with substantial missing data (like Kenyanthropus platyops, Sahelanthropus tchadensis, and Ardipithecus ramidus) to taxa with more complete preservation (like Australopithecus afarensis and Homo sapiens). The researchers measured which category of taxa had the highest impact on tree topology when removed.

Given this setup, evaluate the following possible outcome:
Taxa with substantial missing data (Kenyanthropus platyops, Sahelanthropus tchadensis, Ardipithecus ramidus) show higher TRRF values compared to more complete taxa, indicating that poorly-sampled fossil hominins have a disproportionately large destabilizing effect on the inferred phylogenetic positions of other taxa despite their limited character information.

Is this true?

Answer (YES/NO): NO